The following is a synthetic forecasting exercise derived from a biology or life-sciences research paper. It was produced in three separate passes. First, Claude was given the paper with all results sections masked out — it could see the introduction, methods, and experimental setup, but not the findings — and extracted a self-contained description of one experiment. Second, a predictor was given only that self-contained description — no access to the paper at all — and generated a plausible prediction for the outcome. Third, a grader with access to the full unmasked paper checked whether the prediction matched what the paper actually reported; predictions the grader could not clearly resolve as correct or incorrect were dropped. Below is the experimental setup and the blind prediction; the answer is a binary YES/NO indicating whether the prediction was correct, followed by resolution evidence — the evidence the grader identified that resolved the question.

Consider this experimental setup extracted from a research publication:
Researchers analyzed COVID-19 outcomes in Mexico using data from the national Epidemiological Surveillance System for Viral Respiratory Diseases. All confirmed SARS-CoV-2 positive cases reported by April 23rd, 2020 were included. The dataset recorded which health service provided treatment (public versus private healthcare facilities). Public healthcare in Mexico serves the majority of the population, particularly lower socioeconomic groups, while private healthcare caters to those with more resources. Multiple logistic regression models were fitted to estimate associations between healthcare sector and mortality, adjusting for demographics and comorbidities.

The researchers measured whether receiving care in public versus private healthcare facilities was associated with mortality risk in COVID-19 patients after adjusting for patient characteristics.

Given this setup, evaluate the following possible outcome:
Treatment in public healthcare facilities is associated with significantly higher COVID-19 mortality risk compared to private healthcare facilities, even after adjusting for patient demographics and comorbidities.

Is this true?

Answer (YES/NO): YES